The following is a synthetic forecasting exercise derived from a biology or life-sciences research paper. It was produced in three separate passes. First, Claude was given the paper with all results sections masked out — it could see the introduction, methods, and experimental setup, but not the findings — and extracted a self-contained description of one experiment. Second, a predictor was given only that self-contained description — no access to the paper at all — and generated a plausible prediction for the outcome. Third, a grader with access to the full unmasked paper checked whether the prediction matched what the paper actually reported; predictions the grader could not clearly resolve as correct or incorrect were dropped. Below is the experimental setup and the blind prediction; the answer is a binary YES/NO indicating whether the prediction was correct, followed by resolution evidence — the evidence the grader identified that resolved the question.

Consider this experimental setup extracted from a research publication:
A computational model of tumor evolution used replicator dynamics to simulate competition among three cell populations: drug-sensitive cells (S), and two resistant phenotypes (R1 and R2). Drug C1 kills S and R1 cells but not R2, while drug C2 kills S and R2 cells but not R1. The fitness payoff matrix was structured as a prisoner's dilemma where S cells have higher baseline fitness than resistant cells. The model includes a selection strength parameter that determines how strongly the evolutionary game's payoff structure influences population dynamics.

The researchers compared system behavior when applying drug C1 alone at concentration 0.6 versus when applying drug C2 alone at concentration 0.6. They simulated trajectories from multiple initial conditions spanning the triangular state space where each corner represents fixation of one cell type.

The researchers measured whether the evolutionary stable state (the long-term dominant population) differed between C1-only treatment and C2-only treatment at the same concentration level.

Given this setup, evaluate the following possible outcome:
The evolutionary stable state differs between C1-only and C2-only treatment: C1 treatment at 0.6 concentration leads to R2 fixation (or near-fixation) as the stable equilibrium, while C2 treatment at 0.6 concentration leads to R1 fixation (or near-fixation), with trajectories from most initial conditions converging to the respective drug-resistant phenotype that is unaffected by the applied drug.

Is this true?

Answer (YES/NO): YES